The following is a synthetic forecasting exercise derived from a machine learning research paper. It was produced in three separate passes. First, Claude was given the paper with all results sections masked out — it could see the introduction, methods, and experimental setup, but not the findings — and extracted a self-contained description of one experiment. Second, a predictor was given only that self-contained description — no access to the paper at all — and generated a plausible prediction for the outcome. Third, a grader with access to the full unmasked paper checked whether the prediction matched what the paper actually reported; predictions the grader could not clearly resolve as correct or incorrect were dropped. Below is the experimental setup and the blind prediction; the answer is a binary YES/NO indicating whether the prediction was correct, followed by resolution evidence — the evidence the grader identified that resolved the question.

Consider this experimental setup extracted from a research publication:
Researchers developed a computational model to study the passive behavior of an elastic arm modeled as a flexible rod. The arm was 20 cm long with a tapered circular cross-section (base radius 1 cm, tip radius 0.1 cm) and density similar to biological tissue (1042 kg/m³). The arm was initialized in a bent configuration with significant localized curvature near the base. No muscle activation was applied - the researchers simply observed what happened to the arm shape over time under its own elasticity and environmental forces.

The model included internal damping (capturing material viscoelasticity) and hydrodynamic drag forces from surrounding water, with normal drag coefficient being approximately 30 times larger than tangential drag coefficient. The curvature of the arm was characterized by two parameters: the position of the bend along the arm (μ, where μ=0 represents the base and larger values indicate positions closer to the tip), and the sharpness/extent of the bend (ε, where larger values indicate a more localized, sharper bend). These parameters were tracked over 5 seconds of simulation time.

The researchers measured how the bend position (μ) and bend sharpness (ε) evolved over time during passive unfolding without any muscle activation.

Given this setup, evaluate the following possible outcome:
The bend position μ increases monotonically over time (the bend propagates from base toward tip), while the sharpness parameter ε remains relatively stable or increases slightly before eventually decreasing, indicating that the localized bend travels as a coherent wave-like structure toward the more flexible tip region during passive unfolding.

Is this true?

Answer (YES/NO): NO